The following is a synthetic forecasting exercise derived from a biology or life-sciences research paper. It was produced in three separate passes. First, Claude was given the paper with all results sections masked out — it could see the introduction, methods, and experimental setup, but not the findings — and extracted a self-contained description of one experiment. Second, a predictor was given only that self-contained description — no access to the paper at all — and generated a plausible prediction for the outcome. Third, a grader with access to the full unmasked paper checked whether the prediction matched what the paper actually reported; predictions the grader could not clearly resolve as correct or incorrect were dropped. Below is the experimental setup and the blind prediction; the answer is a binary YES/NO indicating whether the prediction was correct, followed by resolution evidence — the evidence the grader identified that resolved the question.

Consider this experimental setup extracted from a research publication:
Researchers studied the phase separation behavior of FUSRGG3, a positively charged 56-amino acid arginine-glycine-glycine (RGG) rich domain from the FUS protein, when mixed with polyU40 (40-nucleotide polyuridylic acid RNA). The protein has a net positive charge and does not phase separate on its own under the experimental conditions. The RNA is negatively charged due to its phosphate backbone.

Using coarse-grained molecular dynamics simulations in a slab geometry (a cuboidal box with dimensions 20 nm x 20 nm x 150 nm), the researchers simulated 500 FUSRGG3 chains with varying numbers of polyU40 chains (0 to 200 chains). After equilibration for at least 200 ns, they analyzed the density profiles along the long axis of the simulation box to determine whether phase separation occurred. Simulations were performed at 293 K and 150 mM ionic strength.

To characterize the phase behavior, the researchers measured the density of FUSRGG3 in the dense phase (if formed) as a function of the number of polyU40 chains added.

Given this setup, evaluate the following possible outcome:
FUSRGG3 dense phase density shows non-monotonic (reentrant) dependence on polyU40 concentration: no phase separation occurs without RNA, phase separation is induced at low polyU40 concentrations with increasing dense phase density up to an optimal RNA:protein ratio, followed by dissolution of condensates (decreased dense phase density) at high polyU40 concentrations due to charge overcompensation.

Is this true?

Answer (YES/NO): YES